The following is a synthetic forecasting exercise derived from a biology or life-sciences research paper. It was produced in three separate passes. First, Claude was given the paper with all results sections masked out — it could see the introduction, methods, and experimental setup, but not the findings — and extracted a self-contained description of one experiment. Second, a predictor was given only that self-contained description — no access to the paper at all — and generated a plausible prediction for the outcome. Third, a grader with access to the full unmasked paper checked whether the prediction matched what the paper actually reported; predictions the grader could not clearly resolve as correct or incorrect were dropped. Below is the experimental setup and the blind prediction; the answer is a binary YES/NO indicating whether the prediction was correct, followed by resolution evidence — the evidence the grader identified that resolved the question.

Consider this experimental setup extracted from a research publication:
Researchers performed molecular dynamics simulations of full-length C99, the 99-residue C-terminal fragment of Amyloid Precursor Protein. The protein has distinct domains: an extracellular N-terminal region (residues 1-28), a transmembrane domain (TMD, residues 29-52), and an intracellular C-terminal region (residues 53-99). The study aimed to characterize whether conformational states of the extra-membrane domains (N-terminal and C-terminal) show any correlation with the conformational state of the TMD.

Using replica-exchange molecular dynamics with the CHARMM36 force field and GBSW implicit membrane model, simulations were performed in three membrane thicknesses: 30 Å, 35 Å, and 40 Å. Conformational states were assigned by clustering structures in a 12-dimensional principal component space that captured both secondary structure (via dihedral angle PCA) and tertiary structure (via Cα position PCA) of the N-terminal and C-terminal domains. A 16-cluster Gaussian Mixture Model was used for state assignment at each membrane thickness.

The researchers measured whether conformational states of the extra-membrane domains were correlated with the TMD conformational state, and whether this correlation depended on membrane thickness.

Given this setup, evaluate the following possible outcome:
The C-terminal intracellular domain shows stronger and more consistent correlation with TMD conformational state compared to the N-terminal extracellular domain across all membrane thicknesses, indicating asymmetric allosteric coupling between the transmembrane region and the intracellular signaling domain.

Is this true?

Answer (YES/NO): NO